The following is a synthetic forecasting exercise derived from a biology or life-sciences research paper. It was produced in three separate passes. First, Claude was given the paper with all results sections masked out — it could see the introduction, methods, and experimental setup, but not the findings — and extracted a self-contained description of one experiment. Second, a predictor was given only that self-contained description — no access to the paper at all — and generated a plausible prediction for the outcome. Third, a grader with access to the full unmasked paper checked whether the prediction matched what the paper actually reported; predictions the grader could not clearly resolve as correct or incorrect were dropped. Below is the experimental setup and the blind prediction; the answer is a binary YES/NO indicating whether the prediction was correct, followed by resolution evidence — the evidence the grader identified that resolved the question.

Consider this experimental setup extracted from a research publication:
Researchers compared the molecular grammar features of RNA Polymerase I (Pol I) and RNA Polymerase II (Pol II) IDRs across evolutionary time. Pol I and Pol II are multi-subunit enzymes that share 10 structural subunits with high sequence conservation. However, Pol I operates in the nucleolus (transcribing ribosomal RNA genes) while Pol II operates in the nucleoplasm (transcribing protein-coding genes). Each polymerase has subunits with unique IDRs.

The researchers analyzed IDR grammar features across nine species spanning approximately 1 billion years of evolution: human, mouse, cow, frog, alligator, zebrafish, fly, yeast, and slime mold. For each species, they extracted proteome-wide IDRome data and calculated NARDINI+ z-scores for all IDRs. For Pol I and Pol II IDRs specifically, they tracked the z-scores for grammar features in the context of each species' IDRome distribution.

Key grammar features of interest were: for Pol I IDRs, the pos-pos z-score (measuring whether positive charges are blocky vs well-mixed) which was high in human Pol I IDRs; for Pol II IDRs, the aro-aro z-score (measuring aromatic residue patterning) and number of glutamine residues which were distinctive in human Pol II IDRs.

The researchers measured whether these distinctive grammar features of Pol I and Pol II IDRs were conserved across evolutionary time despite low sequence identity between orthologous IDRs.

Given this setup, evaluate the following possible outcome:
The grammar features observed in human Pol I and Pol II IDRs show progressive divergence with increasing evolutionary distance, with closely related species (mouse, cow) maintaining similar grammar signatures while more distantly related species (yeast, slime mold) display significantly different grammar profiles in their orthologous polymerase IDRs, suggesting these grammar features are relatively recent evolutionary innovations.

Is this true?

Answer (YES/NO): NO